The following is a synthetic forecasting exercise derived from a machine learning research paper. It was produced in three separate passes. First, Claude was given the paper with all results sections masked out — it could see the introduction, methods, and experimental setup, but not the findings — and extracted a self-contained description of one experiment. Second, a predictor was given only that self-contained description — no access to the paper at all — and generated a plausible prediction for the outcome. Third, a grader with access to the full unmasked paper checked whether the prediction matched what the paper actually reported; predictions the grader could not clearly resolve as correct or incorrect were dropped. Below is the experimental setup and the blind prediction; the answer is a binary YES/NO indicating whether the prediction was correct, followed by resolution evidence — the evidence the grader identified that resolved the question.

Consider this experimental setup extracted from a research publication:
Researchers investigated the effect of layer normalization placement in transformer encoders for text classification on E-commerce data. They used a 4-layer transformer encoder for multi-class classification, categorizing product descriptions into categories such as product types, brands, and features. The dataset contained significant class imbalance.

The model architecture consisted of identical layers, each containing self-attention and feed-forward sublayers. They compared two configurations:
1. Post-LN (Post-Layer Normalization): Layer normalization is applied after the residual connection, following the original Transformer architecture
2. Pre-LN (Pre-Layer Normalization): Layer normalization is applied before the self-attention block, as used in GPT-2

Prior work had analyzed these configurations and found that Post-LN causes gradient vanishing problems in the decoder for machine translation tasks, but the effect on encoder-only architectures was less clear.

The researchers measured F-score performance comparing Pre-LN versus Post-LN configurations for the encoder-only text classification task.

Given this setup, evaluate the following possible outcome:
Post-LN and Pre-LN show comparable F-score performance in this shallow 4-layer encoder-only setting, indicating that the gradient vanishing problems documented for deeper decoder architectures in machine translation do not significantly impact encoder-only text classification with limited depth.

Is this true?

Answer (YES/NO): YES